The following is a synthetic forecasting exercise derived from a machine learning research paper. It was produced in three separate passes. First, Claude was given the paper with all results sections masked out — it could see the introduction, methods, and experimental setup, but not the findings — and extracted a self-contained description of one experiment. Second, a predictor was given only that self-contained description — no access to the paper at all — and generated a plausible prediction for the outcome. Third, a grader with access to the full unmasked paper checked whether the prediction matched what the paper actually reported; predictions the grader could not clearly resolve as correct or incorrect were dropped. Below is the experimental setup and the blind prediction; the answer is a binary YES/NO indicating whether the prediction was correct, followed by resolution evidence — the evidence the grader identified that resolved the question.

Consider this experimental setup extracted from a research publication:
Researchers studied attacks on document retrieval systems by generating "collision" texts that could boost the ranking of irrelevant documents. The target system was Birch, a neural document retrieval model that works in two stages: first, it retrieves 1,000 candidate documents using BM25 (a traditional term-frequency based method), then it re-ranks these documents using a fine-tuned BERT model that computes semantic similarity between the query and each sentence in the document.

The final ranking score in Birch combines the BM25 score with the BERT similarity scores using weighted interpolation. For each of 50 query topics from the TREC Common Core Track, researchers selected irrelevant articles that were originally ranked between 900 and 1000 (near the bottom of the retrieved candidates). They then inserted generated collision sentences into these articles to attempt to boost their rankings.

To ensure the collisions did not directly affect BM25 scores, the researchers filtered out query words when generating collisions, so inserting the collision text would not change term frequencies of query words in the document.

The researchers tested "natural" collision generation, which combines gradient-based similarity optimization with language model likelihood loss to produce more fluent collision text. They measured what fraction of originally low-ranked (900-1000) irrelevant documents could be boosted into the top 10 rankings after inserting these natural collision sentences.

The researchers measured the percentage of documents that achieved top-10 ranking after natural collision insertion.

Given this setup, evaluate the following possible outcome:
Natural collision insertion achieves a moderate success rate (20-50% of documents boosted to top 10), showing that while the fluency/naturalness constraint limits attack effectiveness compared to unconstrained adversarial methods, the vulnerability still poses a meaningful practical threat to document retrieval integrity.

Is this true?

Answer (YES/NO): NO